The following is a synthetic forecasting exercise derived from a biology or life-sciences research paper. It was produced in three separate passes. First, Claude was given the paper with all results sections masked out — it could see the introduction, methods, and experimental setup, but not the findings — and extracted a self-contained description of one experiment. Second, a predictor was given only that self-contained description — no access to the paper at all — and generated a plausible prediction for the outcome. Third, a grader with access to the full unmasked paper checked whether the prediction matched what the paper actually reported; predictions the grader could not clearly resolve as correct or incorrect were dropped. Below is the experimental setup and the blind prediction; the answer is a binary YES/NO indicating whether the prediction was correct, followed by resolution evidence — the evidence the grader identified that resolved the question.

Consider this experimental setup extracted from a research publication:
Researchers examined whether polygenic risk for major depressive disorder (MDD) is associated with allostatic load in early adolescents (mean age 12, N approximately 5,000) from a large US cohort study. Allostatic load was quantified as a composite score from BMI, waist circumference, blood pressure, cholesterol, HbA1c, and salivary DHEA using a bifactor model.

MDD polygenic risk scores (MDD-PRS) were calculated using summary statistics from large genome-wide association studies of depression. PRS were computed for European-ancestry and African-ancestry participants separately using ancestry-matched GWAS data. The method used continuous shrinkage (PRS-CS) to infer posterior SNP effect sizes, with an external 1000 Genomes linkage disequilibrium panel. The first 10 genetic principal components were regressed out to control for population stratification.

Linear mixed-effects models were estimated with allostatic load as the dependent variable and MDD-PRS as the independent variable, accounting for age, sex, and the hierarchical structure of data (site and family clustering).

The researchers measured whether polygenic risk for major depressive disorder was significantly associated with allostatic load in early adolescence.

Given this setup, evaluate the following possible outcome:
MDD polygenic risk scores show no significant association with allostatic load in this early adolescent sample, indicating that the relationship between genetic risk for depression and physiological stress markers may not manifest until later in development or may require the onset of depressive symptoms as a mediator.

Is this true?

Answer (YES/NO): NO